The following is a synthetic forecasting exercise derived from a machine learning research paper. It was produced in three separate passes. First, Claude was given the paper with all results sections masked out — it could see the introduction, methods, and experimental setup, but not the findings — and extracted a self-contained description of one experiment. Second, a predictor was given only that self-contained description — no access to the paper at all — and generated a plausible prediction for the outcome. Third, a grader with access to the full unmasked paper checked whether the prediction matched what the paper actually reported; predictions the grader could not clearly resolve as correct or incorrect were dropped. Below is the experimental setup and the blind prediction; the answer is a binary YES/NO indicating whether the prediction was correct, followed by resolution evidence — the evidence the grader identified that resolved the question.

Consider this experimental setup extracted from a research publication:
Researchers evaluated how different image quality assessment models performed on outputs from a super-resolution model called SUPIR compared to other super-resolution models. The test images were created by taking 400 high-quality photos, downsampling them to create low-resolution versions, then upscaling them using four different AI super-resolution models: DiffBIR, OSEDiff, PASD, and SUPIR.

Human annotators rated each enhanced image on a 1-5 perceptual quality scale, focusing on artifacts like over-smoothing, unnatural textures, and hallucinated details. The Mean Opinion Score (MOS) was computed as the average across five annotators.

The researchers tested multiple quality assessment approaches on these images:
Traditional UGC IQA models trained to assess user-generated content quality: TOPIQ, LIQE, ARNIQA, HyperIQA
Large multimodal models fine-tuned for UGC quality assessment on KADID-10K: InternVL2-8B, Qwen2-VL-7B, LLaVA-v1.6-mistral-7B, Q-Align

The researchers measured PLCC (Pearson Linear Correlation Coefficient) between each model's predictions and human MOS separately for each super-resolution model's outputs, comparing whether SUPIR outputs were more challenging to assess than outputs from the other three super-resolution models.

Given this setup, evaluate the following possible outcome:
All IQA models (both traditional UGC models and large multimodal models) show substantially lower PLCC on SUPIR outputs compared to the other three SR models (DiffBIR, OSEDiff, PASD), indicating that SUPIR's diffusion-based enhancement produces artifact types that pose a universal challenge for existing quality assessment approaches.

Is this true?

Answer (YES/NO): NO